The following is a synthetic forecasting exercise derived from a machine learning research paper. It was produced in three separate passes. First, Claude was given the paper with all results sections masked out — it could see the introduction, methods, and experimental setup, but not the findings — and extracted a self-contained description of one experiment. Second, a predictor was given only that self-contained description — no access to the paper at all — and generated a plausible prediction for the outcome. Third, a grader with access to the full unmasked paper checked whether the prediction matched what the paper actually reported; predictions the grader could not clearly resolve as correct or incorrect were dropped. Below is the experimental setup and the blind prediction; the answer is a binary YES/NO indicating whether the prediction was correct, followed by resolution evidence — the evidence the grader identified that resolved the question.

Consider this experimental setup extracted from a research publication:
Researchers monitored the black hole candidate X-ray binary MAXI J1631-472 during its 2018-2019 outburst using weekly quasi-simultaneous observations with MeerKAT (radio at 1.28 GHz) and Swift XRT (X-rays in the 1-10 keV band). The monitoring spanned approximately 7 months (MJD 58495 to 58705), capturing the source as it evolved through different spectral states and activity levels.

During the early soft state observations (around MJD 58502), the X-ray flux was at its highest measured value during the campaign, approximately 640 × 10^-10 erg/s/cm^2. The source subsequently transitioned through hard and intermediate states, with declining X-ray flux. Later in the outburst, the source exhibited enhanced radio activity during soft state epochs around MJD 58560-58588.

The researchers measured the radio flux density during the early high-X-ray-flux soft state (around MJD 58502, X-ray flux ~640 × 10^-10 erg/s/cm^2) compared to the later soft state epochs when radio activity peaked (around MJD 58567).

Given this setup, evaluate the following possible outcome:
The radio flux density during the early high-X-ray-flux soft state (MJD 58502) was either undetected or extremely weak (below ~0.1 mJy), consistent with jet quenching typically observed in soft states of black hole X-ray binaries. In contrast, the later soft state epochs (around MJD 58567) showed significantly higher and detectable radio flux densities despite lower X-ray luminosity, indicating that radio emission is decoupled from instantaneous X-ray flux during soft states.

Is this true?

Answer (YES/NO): NO